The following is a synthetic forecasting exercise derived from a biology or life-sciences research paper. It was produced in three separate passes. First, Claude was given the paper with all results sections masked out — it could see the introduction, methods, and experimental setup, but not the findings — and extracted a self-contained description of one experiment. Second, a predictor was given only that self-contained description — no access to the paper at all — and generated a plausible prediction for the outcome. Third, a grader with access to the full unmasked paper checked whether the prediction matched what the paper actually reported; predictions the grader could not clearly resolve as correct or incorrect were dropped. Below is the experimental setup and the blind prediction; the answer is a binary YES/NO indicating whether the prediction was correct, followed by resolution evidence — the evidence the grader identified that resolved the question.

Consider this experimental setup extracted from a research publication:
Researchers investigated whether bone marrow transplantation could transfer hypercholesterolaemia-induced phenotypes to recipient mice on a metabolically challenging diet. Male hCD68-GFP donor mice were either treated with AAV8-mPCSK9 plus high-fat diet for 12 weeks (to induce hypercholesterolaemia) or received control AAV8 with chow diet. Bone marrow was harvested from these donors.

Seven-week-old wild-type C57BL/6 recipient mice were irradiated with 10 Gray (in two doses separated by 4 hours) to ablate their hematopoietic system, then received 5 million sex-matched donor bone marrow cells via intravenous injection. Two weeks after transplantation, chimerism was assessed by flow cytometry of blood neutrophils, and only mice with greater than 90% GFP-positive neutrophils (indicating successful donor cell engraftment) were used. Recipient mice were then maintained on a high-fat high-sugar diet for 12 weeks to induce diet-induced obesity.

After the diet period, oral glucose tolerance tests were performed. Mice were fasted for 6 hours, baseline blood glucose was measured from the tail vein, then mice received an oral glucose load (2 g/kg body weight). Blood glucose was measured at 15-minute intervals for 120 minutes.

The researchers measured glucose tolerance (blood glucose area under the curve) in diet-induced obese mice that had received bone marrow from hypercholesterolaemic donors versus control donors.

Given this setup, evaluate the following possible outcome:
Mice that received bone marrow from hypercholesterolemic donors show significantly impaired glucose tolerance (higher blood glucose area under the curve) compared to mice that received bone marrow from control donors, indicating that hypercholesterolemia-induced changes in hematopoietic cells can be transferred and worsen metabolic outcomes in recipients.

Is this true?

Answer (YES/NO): YES